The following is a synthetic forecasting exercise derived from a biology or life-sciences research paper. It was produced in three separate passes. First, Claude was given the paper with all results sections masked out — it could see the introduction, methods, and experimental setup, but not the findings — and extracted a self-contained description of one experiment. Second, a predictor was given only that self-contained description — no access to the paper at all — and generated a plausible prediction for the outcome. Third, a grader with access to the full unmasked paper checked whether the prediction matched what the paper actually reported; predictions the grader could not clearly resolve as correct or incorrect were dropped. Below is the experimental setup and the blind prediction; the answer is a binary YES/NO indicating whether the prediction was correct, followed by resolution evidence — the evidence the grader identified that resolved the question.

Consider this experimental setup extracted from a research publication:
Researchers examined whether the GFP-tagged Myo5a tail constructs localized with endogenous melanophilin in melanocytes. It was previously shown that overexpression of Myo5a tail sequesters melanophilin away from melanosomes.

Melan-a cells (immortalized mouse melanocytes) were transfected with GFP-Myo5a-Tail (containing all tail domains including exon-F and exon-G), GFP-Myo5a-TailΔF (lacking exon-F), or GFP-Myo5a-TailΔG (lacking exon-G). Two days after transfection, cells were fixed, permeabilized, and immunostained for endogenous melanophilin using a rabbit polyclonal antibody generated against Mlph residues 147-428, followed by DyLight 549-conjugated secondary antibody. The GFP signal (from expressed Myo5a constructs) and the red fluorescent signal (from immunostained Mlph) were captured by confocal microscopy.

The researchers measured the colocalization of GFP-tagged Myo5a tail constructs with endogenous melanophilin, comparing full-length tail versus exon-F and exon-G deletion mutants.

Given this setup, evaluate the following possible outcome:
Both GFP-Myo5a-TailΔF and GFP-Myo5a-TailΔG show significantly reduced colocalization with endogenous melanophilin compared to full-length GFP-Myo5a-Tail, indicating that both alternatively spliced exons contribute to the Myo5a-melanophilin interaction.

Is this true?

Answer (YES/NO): YES